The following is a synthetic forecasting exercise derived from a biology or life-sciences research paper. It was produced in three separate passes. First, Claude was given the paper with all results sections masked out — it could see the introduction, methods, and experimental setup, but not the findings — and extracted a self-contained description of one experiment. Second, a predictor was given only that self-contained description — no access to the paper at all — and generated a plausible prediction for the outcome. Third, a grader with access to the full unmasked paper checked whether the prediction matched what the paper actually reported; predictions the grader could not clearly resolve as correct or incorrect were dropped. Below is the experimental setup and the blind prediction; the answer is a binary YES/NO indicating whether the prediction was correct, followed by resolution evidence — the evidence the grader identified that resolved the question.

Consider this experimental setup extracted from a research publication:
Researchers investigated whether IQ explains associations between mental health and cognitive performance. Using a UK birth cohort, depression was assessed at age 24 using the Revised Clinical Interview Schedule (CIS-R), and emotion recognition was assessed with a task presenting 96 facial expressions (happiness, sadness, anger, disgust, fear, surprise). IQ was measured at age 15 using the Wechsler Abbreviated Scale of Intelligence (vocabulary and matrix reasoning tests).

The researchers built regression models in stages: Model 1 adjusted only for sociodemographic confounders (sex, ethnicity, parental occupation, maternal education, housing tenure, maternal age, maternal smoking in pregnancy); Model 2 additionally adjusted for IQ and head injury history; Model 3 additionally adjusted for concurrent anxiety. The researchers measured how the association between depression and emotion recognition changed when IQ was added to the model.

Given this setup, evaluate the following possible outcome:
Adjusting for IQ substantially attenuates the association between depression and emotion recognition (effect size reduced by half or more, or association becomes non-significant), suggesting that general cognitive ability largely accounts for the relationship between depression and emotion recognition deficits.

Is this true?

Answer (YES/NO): NO